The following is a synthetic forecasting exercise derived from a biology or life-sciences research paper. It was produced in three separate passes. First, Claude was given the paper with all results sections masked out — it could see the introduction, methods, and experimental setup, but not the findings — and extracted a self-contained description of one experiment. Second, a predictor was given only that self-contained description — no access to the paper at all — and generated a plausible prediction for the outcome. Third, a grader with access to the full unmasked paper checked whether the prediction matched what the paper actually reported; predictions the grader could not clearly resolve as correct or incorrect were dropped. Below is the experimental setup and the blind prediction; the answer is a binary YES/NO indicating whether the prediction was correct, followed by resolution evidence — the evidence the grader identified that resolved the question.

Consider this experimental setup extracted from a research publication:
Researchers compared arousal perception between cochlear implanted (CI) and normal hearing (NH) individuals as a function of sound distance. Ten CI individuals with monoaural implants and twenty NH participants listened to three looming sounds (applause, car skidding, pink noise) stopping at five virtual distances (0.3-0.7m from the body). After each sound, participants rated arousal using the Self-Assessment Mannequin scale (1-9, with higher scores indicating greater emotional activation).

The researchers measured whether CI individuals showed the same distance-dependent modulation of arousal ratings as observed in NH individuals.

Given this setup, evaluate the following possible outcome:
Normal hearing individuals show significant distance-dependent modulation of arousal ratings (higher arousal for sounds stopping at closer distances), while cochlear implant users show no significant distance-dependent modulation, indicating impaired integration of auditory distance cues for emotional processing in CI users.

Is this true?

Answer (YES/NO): YES